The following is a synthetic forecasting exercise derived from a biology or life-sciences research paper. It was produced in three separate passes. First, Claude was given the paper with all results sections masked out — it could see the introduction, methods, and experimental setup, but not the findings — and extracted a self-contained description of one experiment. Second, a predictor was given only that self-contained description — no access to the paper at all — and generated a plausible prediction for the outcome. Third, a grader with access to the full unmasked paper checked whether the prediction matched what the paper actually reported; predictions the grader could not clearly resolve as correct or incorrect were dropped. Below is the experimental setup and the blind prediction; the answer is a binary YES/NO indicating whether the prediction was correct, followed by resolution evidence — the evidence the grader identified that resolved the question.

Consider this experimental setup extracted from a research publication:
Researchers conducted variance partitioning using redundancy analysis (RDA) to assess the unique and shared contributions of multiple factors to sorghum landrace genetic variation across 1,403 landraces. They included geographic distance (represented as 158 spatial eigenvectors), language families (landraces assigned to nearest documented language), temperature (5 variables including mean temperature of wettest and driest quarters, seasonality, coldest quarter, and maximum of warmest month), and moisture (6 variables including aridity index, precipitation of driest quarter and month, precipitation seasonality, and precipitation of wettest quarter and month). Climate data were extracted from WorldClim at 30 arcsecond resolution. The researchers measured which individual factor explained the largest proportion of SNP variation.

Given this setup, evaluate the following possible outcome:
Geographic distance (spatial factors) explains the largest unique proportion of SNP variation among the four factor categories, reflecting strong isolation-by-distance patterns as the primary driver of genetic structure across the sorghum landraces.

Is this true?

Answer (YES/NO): YES